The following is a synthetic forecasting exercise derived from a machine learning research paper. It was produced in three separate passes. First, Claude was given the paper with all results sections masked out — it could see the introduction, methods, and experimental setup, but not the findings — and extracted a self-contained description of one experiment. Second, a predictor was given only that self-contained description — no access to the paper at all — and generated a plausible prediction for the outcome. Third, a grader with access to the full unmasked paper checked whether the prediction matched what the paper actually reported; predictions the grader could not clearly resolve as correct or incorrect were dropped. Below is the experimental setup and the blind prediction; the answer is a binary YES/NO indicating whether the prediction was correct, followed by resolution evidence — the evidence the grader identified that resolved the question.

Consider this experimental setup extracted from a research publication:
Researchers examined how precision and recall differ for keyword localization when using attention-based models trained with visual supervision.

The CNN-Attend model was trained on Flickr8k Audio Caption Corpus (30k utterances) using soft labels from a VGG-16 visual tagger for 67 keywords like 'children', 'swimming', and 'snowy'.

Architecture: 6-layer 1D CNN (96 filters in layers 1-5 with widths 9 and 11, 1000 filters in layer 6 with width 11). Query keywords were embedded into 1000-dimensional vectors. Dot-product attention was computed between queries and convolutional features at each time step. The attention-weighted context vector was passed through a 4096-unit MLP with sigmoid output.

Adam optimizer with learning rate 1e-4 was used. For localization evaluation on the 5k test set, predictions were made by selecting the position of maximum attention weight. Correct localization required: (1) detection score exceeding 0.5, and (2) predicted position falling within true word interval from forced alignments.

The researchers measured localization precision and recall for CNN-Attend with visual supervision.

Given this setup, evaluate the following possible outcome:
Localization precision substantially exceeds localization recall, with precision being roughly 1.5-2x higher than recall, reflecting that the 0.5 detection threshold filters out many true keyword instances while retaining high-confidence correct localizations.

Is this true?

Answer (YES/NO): YES